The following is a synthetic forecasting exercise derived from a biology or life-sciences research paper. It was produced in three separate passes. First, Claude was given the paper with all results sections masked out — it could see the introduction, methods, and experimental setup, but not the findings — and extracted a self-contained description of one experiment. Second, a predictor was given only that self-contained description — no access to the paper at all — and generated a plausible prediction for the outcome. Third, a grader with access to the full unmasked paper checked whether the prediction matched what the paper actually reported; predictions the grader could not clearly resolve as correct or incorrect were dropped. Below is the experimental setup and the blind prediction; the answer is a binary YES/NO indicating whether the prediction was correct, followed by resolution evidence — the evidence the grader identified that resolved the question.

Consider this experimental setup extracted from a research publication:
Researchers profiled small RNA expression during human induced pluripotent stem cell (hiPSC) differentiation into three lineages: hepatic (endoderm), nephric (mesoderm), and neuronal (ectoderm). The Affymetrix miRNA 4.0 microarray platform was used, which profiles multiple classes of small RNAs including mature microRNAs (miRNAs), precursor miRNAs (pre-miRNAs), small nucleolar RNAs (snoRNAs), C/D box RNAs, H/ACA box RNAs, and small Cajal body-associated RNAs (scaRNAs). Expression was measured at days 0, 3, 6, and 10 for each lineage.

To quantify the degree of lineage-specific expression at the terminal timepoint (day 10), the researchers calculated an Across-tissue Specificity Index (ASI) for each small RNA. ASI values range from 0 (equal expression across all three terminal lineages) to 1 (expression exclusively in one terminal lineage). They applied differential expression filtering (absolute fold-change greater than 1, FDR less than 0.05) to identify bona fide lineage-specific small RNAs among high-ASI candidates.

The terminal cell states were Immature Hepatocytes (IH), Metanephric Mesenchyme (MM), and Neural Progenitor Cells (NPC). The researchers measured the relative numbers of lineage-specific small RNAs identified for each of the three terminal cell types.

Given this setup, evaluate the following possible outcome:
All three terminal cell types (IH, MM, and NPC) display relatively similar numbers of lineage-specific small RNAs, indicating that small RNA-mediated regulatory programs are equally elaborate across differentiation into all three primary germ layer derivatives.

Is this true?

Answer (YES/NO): NO